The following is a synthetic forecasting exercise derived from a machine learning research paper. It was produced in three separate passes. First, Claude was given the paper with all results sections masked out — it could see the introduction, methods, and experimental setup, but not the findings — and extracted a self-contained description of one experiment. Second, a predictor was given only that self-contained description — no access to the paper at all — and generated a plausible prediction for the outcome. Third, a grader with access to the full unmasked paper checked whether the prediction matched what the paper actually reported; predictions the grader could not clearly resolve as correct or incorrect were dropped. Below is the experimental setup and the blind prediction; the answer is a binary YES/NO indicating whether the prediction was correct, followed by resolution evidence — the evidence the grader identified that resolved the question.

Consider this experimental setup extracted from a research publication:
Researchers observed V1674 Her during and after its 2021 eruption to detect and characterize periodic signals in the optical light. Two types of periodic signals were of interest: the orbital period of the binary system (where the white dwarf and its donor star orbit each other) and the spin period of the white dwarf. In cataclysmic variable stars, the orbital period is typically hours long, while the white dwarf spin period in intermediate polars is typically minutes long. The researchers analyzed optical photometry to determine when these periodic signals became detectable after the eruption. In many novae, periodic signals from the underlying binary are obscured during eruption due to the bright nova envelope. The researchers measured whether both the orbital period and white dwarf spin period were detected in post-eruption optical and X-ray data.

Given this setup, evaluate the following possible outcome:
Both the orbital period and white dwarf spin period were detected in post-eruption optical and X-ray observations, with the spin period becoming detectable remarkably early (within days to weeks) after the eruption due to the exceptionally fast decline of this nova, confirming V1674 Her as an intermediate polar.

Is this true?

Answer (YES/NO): YES